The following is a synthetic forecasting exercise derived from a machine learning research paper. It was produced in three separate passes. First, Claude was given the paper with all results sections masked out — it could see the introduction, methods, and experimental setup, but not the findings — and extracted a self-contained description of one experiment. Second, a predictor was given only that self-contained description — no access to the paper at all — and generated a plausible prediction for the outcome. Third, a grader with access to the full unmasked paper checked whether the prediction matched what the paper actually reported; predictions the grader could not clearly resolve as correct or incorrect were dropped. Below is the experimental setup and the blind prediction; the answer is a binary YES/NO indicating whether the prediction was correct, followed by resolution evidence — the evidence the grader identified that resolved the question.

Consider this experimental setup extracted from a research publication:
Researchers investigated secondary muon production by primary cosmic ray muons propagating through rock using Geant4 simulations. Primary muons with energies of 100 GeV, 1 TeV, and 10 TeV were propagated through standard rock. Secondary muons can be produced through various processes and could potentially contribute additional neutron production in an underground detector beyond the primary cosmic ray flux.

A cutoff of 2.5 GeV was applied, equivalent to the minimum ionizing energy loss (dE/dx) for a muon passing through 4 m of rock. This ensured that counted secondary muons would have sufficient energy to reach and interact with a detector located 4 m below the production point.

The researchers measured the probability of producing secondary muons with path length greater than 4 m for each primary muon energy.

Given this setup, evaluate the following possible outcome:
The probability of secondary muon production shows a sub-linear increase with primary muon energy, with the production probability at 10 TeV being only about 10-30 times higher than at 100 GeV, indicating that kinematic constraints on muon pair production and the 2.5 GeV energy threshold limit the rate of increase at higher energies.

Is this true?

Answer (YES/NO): NO